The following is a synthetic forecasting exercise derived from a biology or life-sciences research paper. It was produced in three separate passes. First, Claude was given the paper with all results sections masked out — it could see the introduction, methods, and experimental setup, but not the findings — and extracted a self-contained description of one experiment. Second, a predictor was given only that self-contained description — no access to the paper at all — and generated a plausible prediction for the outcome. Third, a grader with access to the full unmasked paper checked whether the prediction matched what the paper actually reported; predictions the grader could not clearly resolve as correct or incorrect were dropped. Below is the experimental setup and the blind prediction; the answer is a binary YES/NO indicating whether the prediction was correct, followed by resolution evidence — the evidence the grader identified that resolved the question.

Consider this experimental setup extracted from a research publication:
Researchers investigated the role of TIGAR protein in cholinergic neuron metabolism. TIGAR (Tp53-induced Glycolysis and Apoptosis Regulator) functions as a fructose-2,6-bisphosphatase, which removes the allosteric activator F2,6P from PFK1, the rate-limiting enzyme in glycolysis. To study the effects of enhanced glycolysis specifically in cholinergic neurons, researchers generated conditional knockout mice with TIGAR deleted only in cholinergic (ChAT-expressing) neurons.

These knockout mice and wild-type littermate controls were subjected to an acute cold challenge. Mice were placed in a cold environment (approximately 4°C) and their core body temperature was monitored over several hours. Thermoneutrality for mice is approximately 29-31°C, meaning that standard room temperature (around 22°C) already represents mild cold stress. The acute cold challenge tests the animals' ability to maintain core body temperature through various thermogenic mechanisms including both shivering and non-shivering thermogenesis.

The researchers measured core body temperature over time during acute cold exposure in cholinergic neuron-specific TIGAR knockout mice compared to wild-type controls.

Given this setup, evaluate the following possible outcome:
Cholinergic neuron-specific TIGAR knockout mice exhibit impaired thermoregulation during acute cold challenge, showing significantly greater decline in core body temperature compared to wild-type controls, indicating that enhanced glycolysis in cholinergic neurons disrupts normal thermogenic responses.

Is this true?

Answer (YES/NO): NO